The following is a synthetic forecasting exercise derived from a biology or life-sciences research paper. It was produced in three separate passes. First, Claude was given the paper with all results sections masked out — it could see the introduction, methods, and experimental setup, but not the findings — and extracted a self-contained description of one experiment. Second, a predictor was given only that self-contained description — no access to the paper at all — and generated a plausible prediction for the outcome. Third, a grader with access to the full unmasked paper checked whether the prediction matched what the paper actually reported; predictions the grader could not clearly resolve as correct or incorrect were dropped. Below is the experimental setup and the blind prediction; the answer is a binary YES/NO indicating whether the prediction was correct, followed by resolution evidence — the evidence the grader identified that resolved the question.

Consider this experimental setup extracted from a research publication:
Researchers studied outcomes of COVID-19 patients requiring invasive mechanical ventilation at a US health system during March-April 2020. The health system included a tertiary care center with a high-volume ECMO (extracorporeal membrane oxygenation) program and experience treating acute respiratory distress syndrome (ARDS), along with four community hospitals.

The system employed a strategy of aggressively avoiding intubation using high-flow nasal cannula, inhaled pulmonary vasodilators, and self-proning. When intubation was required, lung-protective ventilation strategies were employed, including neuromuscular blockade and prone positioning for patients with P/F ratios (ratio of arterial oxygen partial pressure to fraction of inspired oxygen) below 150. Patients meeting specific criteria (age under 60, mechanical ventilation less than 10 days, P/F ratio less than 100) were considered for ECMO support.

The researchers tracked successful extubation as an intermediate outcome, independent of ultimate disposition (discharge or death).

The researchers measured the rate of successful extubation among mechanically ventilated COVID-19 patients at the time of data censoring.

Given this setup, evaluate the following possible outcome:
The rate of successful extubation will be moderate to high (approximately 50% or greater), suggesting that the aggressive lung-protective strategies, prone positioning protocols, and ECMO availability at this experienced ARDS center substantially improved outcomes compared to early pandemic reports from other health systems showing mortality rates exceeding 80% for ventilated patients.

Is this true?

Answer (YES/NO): YES